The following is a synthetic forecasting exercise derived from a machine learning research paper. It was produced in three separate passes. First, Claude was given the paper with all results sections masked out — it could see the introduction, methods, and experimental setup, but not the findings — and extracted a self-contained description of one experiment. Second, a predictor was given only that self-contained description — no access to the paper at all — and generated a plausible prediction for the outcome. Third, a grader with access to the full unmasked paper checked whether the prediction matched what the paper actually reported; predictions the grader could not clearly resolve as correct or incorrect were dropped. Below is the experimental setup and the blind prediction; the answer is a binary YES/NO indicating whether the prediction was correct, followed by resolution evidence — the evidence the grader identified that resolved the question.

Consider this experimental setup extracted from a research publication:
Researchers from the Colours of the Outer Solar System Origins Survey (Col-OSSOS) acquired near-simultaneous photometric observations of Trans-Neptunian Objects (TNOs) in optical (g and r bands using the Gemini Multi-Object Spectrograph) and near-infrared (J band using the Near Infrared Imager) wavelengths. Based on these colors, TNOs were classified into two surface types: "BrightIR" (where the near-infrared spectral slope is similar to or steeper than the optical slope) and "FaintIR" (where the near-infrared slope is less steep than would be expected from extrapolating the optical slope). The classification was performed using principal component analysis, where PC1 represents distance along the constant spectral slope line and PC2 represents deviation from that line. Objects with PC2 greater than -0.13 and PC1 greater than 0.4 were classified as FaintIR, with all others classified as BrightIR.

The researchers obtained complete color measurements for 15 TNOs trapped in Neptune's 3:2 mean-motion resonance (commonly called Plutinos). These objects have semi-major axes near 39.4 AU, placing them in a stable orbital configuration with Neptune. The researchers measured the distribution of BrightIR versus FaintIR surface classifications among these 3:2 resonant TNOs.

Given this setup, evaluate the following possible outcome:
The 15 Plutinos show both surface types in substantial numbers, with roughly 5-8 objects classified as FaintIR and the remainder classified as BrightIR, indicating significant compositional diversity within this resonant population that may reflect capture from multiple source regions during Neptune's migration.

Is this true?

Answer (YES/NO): NO